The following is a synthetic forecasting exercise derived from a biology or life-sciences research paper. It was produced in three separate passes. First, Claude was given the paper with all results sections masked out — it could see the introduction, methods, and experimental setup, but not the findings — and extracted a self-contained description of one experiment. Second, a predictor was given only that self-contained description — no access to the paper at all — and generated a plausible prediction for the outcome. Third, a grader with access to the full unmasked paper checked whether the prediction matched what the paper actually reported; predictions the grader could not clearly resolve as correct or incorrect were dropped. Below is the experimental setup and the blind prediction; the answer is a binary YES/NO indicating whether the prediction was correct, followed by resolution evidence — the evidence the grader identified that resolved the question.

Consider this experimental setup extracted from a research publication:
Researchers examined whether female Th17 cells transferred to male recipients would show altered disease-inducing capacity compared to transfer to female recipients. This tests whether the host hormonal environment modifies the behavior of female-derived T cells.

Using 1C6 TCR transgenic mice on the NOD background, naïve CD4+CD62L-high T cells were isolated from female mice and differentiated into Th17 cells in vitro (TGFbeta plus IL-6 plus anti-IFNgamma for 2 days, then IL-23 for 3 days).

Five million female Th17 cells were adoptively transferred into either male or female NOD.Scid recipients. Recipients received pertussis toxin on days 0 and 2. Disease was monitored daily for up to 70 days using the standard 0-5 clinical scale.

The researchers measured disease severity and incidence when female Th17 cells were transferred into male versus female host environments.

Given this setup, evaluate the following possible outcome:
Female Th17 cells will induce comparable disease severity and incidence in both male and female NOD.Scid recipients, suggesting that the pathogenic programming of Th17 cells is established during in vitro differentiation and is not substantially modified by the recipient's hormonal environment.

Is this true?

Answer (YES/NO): YES